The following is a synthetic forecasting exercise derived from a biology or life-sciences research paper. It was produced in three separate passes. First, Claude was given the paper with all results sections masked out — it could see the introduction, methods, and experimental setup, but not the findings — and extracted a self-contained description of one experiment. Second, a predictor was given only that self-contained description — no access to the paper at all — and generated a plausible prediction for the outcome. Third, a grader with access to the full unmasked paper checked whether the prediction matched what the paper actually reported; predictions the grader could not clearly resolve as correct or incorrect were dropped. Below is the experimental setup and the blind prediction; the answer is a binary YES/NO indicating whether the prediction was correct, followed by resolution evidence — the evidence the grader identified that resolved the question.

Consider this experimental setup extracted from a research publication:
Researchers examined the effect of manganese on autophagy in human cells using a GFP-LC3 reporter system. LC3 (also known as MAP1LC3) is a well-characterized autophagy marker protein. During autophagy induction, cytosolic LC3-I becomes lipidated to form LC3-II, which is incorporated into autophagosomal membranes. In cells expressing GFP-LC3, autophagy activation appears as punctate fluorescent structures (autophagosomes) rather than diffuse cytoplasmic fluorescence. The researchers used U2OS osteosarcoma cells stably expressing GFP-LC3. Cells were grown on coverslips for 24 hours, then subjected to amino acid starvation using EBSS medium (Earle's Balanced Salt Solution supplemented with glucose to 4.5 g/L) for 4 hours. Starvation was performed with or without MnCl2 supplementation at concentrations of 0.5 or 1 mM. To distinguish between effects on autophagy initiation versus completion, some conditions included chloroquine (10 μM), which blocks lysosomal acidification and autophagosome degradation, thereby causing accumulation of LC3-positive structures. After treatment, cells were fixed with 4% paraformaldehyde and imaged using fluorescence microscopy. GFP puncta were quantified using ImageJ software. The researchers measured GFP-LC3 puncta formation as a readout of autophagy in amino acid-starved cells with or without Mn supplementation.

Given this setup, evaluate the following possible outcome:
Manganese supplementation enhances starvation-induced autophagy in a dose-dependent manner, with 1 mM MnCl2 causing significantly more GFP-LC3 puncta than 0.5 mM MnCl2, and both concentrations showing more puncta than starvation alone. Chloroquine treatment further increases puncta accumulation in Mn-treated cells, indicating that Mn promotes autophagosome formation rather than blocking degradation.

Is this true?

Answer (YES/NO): NO